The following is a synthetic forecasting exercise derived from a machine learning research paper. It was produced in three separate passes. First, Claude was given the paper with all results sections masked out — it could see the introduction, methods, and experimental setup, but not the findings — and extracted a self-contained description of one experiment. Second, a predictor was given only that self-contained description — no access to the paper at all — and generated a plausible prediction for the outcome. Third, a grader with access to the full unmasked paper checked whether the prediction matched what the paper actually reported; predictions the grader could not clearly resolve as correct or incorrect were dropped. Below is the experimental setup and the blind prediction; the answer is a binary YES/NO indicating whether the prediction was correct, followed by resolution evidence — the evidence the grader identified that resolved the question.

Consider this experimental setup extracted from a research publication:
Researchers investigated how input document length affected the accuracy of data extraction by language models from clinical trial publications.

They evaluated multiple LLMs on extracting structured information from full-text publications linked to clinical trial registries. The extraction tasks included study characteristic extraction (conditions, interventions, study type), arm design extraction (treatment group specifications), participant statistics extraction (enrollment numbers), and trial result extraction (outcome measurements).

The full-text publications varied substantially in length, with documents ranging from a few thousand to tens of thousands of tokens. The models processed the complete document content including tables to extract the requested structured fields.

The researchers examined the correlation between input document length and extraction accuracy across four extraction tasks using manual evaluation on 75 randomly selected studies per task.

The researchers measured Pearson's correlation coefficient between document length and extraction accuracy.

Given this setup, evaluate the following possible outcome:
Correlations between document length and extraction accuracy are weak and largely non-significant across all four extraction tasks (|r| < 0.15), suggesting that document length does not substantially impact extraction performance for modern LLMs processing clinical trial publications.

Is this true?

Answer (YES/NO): NO